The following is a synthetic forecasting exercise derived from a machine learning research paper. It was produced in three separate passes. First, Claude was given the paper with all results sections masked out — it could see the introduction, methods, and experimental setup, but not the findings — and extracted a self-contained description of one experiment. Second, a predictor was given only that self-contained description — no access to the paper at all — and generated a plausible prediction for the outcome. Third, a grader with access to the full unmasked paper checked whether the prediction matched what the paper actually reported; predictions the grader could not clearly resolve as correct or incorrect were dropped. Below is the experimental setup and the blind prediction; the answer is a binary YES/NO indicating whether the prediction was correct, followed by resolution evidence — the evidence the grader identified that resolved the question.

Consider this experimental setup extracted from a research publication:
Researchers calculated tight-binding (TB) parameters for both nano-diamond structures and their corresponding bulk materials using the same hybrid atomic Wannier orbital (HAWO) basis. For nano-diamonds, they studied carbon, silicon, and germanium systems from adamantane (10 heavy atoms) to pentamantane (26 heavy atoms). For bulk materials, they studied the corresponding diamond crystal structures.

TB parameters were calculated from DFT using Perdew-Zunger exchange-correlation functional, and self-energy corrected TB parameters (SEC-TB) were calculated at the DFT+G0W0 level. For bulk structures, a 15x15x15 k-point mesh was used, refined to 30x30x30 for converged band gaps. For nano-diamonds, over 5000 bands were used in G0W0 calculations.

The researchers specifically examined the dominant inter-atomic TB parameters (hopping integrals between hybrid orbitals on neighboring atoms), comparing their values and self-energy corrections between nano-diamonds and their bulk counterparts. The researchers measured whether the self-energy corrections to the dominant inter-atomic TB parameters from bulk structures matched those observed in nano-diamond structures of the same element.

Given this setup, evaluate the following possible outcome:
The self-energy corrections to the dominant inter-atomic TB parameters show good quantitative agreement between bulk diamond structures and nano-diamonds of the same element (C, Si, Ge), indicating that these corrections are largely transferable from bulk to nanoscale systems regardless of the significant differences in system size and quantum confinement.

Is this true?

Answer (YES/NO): NO